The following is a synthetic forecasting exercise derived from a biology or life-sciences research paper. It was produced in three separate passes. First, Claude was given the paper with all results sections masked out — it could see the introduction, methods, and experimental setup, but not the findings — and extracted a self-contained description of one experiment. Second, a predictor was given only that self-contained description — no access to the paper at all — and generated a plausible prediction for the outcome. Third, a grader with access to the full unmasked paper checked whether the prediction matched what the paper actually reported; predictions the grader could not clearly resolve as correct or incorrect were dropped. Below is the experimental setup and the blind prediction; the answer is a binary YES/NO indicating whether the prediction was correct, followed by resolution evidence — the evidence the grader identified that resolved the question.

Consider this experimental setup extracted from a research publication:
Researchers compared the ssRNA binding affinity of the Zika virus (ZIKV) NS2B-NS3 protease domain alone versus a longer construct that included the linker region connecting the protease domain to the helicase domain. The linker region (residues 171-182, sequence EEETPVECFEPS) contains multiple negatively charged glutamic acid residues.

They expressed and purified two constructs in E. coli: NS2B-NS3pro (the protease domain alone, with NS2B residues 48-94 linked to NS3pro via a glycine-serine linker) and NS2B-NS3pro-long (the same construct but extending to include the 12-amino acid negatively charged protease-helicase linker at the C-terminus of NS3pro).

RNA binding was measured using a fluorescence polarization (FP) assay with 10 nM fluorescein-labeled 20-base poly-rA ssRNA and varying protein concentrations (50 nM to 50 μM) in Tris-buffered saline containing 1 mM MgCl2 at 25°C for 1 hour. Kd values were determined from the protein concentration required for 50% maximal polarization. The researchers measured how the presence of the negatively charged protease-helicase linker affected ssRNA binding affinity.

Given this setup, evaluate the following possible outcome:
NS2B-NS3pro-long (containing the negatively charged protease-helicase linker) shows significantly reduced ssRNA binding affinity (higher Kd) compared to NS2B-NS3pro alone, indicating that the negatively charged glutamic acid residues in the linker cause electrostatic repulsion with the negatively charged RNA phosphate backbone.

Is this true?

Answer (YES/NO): NO